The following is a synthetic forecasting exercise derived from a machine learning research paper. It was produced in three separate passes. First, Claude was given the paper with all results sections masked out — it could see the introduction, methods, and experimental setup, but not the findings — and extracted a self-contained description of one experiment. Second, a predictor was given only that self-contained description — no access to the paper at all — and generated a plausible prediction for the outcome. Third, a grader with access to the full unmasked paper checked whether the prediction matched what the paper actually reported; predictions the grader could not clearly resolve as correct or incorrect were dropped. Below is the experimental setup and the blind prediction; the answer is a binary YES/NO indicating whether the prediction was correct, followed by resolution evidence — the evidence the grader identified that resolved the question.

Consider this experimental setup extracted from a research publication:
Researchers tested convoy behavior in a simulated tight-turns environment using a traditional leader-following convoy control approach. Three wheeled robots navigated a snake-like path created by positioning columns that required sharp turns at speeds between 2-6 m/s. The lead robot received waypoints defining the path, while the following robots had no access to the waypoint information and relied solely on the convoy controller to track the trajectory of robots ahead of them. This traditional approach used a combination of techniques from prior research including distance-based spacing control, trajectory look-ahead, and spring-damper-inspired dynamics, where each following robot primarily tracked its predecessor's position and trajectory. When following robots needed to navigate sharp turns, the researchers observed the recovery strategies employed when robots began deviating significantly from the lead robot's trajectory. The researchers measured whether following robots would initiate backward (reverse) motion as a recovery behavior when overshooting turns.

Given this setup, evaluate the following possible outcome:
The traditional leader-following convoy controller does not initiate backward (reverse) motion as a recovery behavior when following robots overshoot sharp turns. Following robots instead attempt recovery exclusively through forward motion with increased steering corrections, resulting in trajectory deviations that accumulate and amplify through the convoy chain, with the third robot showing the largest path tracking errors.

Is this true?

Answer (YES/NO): NO